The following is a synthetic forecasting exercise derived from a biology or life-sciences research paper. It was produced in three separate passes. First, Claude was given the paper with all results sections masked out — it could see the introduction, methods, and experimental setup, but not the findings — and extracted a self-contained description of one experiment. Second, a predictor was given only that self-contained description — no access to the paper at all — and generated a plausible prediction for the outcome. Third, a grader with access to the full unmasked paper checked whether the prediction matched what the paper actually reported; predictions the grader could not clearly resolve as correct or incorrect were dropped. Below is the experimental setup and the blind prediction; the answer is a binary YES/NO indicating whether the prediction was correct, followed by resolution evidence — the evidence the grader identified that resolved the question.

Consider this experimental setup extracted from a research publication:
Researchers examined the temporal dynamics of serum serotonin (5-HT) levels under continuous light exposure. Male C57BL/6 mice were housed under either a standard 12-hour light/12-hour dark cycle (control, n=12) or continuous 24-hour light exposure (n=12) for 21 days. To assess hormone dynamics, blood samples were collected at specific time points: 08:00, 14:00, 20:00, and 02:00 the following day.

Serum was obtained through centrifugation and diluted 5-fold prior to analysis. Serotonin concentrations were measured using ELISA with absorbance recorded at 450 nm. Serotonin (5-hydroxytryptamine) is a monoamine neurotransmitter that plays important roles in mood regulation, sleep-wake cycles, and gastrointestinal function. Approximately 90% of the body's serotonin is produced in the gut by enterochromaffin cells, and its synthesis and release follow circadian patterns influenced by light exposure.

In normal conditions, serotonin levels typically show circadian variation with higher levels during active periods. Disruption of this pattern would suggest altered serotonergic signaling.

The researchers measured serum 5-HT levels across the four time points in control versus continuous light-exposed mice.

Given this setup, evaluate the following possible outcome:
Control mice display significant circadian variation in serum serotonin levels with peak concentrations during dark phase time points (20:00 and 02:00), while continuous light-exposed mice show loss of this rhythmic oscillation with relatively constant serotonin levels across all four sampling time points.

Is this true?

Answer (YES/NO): NO